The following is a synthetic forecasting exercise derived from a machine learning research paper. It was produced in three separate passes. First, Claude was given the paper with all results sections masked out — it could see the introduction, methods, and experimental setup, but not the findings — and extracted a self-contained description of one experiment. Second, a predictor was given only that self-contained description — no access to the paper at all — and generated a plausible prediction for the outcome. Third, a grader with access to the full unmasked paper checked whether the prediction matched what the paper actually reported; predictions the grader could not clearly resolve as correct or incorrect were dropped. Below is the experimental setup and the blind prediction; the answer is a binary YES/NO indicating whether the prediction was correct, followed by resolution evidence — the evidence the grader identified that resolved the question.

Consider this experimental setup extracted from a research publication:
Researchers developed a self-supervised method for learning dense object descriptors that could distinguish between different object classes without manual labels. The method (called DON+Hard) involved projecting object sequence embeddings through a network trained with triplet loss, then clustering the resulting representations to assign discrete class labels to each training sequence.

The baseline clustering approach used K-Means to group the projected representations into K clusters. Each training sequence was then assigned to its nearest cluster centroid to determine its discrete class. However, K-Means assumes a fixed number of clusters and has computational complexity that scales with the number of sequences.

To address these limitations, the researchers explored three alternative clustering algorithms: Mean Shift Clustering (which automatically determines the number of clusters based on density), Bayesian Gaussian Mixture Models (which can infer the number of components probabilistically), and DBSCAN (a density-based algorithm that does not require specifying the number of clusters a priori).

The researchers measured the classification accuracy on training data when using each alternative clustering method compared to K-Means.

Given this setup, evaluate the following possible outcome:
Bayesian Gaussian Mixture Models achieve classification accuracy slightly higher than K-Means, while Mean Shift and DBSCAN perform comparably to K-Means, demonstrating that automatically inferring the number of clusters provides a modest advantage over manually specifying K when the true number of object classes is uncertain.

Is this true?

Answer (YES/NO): NO